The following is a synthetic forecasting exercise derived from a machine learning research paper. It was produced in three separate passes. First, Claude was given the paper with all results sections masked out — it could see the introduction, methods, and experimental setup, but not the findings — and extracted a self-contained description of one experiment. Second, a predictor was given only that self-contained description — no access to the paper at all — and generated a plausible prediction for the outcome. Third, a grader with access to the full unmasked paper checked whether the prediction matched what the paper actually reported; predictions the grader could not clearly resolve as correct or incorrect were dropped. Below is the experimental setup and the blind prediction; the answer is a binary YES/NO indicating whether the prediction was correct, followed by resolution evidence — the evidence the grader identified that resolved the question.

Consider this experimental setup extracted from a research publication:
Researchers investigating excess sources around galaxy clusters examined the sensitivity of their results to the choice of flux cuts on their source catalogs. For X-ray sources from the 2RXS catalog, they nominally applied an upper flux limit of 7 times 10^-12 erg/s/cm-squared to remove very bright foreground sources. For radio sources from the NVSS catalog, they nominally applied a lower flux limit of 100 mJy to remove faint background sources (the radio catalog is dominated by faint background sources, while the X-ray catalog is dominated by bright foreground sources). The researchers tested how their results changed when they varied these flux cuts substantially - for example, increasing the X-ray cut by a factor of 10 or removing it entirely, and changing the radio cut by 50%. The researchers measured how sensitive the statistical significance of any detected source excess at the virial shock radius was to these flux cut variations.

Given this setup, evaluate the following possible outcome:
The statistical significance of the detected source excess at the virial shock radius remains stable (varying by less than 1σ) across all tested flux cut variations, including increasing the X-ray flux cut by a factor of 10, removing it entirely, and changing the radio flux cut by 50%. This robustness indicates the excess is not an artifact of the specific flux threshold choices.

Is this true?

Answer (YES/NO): NO